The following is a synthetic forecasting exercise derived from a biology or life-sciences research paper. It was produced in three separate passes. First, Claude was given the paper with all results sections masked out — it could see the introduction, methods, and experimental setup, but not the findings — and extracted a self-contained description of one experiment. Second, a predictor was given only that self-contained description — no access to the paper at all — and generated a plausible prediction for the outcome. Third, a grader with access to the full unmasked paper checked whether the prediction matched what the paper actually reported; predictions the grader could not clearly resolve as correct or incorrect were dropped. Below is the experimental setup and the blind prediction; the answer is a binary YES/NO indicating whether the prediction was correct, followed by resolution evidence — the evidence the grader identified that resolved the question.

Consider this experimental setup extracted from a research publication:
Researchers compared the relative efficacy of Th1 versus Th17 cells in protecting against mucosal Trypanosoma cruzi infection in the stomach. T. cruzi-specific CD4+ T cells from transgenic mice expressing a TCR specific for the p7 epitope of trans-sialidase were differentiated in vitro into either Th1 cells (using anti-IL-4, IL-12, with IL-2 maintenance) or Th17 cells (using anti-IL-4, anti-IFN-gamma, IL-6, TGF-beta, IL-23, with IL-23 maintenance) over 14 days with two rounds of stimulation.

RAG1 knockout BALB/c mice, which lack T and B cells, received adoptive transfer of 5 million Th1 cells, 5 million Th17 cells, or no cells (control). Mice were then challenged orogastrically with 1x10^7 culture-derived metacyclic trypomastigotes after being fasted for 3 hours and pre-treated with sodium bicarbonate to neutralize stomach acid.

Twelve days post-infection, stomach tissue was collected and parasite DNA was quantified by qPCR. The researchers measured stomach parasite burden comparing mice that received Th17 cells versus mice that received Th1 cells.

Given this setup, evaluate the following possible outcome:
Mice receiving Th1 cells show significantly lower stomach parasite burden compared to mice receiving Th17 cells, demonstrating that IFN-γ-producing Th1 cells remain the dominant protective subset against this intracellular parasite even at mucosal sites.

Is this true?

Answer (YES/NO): NO